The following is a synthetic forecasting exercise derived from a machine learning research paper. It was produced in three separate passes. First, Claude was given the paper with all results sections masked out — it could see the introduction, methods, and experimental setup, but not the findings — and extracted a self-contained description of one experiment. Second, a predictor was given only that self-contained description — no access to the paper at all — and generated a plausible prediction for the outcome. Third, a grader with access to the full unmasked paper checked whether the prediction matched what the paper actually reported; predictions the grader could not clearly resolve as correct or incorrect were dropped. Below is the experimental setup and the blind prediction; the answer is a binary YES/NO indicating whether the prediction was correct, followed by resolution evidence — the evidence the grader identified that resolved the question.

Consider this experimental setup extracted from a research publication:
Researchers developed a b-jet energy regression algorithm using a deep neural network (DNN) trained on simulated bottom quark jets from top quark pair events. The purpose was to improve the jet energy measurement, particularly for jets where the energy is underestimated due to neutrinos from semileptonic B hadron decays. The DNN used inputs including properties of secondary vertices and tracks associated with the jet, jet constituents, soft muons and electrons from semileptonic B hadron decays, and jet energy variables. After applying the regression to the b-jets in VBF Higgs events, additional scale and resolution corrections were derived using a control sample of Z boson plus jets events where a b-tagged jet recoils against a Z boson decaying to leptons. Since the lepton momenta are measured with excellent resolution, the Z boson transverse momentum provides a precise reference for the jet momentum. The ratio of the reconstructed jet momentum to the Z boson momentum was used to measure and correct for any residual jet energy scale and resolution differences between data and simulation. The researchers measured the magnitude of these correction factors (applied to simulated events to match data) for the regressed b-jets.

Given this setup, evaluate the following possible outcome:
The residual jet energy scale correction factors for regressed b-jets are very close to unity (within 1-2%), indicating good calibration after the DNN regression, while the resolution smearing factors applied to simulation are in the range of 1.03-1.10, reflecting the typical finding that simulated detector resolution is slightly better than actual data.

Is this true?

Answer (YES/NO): NO